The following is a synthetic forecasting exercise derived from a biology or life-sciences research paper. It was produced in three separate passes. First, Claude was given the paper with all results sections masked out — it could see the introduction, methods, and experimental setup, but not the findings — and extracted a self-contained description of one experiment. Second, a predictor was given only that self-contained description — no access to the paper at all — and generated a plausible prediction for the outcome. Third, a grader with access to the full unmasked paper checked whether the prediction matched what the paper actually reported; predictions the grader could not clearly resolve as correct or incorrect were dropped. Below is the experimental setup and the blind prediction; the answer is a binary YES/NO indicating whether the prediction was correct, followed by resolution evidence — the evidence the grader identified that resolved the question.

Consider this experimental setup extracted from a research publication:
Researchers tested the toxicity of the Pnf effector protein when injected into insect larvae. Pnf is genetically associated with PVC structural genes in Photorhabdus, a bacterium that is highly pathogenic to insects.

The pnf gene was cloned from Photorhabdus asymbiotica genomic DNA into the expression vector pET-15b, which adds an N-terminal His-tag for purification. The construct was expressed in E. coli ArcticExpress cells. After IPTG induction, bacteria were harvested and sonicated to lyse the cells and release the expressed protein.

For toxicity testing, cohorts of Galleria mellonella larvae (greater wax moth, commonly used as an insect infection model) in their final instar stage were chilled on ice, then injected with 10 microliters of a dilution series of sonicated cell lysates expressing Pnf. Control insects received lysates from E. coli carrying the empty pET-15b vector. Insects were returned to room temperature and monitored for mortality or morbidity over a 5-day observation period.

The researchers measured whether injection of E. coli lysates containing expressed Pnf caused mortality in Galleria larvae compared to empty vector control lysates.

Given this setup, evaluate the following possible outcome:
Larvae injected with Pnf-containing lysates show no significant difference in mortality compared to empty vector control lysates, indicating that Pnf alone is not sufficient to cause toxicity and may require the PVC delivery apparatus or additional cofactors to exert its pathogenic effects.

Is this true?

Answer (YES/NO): YES